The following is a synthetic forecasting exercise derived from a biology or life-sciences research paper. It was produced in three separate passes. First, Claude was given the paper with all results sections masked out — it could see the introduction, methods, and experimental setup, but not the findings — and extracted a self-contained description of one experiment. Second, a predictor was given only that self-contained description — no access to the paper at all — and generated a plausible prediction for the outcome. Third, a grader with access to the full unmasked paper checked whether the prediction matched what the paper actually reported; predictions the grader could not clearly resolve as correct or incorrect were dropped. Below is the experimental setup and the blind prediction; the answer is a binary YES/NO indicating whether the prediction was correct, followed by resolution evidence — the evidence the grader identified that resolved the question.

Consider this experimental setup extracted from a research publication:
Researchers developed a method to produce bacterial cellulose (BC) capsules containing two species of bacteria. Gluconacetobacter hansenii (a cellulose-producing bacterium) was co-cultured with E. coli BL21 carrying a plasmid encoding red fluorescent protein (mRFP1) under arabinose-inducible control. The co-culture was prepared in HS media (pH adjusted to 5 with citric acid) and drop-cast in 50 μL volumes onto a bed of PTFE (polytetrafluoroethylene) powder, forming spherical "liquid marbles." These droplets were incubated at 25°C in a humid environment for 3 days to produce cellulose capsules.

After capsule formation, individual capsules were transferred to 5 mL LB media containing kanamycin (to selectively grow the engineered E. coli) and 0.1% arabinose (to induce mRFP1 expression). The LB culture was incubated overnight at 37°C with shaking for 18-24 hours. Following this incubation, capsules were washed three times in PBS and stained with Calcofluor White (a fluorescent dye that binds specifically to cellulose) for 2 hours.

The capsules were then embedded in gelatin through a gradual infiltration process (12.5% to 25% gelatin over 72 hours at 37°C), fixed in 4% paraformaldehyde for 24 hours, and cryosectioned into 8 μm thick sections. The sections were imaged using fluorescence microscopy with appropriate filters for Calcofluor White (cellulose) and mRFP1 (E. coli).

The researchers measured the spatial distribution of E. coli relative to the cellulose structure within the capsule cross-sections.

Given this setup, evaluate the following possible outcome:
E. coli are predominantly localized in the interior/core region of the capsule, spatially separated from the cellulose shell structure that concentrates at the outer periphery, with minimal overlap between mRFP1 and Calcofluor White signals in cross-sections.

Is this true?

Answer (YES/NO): NO